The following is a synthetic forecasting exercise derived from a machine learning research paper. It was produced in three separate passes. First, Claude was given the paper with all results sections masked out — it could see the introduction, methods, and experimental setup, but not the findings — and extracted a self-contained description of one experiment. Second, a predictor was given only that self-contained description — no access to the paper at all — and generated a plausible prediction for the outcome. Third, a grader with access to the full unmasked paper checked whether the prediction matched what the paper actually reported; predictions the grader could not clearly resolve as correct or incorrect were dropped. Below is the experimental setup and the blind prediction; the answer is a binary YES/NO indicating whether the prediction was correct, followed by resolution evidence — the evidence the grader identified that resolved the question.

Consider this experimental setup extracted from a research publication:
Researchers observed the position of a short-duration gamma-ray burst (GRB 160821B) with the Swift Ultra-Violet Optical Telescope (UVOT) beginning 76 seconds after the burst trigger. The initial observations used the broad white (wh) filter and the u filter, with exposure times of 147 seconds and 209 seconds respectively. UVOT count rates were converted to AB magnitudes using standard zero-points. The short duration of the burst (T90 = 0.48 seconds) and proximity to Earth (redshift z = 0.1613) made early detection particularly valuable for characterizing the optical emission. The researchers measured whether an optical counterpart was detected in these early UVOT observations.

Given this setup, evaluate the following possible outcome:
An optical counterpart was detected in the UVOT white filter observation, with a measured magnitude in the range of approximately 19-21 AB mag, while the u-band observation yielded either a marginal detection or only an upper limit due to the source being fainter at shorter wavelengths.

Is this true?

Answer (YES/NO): NO